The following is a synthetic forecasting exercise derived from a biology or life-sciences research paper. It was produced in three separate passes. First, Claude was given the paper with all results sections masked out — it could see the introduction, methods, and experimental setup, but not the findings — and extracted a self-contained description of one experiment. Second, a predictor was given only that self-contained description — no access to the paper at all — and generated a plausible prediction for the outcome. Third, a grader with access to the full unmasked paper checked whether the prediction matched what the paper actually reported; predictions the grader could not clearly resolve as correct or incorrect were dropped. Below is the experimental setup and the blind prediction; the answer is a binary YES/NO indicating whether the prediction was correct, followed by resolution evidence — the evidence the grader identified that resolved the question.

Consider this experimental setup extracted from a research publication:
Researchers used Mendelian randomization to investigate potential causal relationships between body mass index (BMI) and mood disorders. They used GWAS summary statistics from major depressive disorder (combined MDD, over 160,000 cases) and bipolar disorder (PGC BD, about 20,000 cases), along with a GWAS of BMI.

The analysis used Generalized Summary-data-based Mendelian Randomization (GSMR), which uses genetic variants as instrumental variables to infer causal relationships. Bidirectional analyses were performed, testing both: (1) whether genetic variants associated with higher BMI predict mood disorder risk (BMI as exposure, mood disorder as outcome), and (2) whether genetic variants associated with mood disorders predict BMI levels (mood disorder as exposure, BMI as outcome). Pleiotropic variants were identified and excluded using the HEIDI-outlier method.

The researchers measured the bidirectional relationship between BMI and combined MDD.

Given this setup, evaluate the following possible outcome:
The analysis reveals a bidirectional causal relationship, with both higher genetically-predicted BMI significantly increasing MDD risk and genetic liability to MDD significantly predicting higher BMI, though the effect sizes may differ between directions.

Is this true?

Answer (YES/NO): NO